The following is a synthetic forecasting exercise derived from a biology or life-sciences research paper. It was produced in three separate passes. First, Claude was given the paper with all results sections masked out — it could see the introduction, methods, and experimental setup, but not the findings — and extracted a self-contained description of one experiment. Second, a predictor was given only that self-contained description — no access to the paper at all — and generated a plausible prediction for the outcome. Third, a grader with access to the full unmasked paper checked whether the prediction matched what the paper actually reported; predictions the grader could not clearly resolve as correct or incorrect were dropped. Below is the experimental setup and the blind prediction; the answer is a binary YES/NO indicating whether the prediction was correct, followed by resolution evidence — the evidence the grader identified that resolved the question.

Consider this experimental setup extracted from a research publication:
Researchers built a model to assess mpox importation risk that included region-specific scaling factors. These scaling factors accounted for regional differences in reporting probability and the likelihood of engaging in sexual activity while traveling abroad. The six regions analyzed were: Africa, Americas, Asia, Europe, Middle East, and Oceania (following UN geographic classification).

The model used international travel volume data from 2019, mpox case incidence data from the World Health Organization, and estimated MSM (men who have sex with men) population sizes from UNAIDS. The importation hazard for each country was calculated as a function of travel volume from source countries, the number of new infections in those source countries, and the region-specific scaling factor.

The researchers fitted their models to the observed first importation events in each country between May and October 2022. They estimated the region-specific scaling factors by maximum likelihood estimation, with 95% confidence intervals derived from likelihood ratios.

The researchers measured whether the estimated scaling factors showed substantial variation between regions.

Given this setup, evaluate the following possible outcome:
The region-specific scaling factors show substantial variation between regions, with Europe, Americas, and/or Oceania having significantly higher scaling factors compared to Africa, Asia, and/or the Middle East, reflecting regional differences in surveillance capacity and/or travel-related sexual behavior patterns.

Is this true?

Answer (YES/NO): YES